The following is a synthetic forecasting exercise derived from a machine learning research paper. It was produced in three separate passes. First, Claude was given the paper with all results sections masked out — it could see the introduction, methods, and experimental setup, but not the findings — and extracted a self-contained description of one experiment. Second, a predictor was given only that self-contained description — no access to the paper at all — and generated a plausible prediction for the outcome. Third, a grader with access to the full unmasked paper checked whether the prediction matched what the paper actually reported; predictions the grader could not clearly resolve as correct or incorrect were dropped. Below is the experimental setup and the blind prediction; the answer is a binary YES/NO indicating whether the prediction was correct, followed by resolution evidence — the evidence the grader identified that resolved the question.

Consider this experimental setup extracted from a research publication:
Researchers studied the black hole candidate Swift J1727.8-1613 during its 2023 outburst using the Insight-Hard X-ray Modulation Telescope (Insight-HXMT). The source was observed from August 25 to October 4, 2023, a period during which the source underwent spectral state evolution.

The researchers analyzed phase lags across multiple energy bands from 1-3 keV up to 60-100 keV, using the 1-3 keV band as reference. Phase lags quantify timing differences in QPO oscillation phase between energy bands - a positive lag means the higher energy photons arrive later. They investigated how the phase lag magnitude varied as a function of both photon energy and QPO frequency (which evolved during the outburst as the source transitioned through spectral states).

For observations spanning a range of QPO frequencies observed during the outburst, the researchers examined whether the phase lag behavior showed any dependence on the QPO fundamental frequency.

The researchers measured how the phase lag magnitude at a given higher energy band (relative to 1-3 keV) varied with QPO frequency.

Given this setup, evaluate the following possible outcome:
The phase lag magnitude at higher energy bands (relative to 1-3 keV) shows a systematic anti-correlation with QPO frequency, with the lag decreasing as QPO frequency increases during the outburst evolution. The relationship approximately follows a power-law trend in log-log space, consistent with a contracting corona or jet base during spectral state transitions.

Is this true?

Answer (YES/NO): NO